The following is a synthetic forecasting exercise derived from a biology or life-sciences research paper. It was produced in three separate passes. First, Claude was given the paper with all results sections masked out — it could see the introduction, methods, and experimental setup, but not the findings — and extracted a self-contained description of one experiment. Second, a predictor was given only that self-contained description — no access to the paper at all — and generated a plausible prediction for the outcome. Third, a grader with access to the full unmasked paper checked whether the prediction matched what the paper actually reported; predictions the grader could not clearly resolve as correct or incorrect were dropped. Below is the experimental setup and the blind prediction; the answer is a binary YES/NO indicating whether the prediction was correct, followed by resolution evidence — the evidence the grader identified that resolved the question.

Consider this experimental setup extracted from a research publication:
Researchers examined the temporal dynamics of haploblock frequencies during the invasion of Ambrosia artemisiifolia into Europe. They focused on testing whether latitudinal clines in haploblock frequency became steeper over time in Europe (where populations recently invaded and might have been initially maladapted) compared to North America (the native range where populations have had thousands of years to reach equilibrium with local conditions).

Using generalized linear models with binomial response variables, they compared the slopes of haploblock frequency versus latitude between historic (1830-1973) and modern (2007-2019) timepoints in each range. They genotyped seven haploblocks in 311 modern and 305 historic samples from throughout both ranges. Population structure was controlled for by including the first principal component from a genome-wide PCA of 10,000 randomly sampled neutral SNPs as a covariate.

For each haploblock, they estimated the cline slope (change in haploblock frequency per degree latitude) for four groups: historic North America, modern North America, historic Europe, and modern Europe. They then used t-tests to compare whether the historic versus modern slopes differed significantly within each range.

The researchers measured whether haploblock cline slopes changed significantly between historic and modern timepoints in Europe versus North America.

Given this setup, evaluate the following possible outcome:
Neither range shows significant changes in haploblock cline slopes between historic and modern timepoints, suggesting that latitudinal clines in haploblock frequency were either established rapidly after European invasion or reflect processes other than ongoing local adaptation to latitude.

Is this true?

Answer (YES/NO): NO